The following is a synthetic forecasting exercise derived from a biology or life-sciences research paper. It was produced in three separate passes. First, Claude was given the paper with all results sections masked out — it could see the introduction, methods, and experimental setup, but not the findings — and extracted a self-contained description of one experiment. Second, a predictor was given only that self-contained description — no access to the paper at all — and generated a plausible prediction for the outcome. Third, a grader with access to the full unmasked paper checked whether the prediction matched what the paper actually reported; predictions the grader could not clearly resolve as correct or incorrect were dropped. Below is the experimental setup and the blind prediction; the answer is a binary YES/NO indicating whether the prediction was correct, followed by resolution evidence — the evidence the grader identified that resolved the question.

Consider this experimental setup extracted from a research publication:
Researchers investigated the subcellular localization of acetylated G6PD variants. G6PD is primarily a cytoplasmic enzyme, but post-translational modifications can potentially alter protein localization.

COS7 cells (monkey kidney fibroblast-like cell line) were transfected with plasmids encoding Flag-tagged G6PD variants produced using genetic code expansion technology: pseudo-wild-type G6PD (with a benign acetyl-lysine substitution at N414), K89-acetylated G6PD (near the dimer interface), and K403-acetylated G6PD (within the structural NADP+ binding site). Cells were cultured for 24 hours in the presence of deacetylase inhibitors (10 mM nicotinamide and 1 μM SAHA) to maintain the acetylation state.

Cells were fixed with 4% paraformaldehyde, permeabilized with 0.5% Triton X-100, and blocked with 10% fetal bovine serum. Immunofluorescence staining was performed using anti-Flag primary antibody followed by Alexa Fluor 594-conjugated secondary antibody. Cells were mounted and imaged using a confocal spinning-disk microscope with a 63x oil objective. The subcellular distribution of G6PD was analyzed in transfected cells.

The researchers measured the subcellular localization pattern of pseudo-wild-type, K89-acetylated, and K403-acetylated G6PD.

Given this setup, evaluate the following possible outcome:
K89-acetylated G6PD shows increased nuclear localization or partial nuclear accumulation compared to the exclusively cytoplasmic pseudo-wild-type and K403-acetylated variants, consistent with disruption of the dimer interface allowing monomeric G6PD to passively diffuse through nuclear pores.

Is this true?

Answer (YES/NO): NO